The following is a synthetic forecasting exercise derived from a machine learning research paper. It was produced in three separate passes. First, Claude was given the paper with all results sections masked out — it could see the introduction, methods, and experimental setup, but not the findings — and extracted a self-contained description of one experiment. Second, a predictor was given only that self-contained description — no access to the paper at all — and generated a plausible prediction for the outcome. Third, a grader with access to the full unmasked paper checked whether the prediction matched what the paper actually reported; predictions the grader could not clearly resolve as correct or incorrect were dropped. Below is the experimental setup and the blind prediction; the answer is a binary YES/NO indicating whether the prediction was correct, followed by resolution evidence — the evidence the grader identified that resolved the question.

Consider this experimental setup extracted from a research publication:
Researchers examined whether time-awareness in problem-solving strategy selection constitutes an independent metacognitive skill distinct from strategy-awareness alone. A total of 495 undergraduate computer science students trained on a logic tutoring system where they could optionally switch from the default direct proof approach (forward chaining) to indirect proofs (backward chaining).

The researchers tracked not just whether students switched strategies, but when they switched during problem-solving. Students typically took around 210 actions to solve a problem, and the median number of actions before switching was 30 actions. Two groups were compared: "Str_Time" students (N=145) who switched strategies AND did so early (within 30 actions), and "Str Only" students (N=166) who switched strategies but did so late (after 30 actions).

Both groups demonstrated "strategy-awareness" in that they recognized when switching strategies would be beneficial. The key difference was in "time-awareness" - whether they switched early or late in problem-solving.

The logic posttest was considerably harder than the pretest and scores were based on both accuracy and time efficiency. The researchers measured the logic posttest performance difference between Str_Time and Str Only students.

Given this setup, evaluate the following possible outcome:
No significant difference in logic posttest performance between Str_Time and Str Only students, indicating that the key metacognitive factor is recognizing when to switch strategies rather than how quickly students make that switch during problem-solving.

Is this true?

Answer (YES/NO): NO